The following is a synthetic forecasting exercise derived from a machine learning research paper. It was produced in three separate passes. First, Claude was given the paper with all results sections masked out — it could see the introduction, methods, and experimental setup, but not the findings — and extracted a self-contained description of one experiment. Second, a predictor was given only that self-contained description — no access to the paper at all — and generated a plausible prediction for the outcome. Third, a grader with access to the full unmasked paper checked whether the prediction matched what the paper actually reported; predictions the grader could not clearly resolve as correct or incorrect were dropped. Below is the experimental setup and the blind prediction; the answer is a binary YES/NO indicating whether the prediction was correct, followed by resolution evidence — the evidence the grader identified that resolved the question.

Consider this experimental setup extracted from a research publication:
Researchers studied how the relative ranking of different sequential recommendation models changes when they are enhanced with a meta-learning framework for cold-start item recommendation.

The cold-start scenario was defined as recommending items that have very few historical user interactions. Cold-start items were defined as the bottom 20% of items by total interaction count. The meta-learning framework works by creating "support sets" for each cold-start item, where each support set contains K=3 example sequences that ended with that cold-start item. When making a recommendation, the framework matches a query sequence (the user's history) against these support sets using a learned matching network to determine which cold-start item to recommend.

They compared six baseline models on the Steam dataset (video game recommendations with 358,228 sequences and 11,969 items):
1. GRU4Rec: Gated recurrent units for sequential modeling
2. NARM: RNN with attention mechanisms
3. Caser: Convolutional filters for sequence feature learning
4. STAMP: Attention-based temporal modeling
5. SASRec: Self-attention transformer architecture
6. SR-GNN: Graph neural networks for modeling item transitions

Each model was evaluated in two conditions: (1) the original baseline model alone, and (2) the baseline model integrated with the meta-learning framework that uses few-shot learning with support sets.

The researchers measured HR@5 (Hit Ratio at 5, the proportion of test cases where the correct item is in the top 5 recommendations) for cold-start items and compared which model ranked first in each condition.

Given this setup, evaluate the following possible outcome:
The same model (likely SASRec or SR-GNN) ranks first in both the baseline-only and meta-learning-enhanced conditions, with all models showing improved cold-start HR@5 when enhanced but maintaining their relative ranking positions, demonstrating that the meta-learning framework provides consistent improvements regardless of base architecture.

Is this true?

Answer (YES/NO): NO